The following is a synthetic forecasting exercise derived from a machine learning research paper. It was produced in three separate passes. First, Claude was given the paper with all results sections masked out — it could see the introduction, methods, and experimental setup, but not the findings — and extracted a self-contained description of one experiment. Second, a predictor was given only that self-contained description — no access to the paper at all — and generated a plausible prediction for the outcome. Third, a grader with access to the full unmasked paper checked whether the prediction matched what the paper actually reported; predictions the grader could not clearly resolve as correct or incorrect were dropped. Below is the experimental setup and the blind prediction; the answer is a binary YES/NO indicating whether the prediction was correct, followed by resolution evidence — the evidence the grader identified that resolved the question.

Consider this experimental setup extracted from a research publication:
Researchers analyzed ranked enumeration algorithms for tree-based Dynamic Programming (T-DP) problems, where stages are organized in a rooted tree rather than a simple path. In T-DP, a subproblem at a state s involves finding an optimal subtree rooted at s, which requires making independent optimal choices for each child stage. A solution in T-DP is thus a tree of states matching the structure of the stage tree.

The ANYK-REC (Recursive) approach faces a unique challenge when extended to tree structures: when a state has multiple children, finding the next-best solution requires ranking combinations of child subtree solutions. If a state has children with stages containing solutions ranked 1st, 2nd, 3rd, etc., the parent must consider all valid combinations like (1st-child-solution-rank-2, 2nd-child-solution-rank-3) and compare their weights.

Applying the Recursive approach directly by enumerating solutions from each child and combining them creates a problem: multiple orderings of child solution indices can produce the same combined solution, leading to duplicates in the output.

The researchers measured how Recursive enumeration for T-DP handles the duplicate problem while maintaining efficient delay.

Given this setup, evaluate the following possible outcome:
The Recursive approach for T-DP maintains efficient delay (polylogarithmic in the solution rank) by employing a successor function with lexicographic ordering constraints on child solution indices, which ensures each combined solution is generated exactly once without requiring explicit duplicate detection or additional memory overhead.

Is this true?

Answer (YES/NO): NO